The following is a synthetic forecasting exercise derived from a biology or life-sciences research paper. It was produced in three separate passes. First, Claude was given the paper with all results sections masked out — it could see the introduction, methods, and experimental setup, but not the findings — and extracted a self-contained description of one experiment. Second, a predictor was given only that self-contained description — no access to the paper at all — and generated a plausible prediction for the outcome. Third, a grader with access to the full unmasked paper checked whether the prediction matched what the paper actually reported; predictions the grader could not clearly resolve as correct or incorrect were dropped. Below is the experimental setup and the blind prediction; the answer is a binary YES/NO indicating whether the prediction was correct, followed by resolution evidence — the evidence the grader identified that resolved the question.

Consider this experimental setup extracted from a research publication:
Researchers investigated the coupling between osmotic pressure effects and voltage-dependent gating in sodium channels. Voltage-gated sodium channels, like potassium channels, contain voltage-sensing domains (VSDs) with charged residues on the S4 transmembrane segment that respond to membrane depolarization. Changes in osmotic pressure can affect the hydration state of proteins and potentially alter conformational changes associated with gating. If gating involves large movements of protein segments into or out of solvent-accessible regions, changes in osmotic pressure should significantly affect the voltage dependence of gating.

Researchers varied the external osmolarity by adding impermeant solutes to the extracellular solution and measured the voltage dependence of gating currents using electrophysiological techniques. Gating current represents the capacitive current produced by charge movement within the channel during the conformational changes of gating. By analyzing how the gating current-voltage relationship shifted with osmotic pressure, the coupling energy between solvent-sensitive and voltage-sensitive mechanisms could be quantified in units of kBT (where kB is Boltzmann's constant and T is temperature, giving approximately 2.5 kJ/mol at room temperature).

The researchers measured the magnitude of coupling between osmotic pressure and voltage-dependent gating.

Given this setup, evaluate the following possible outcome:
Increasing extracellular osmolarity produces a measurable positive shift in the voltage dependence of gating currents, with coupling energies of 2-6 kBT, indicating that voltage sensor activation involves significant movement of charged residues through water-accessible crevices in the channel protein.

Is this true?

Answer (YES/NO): NO